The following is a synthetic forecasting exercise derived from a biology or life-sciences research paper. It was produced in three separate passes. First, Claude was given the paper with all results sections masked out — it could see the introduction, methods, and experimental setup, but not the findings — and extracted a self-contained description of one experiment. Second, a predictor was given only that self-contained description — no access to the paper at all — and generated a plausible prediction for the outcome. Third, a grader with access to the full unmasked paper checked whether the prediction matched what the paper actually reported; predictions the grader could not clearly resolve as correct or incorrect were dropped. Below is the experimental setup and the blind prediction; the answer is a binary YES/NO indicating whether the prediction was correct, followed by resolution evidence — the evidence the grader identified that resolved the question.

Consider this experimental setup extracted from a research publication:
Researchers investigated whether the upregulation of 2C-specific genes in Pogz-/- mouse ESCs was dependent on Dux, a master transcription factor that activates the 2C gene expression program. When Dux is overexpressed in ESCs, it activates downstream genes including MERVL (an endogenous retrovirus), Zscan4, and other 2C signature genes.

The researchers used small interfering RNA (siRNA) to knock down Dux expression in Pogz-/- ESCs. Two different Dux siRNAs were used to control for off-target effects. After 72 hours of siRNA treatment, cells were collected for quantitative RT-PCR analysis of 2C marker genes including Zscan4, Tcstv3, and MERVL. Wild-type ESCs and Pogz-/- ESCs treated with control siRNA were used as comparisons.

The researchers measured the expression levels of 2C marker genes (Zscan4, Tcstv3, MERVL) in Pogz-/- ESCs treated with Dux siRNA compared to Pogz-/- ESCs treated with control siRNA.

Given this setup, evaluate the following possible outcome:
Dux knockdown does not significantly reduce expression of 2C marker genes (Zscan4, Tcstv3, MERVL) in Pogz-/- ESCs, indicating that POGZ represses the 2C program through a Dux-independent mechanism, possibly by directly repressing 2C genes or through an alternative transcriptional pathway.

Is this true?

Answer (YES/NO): NO